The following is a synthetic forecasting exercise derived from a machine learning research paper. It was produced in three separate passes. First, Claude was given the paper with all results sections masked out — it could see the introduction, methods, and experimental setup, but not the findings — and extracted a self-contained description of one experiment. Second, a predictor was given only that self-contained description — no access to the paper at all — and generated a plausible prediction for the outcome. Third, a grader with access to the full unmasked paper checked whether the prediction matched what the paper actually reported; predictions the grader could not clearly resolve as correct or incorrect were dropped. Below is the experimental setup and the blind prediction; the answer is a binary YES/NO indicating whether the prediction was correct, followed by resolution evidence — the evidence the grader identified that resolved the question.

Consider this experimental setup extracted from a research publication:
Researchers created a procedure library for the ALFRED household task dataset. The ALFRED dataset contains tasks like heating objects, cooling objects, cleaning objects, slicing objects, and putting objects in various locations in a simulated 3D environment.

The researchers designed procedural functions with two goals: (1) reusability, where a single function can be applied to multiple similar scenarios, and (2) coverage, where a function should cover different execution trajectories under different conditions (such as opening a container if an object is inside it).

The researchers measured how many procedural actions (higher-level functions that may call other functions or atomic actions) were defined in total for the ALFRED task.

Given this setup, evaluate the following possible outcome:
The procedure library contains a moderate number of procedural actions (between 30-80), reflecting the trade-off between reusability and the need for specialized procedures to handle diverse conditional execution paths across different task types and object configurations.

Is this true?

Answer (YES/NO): NO